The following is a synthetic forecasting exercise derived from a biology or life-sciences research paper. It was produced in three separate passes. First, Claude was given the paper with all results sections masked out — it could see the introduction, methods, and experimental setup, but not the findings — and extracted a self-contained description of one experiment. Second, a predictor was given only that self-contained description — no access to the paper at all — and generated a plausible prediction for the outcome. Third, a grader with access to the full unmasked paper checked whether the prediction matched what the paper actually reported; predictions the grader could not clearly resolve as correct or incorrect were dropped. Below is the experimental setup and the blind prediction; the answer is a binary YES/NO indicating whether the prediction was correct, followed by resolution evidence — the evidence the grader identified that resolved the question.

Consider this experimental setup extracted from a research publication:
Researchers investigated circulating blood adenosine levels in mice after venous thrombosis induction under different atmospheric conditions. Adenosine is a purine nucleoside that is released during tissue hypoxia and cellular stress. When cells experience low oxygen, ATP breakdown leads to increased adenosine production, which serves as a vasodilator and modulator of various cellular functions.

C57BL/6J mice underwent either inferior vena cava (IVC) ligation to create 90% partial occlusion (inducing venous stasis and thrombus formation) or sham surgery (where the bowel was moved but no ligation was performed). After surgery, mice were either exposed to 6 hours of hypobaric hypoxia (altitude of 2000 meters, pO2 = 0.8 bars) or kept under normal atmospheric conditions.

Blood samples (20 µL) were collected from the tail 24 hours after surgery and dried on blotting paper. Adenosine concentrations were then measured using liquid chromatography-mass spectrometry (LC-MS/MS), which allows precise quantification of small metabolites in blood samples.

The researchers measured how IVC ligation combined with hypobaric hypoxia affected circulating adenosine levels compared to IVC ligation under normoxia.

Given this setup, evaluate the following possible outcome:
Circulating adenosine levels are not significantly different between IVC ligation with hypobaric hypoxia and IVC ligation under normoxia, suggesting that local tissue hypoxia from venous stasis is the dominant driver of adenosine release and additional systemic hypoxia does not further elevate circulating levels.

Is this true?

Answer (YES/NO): NO